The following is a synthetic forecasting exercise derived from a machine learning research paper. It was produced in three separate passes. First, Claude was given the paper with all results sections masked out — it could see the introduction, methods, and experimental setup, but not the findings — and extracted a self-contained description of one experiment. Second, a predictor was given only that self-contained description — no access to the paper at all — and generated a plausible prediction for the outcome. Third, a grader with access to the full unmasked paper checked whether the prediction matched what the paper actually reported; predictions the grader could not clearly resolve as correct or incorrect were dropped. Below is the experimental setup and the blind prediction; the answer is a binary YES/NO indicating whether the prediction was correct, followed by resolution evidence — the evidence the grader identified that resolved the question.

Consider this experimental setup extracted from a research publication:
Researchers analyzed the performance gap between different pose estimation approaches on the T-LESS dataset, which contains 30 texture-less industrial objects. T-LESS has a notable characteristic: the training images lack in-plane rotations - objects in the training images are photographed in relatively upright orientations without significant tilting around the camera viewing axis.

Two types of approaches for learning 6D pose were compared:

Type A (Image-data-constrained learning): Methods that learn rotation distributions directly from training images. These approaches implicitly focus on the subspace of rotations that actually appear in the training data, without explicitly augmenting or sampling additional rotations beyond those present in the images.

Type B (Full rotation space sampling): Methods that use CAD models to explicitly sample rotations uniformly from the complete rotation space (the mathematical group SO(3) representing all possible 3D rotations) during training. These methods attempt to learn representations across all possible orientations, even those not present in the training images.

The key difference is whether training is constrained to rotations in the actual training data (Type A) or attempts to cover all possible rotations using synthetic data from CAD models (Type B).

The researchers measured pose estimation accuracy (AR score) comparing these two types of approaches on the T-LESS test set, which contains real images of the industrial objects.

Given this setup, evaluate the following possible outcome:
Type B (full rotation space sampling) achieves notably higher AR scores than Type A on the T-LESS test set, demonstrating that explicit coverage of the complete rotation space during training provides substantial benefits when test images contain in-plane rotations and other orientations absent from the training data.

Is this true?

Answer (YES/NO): NO